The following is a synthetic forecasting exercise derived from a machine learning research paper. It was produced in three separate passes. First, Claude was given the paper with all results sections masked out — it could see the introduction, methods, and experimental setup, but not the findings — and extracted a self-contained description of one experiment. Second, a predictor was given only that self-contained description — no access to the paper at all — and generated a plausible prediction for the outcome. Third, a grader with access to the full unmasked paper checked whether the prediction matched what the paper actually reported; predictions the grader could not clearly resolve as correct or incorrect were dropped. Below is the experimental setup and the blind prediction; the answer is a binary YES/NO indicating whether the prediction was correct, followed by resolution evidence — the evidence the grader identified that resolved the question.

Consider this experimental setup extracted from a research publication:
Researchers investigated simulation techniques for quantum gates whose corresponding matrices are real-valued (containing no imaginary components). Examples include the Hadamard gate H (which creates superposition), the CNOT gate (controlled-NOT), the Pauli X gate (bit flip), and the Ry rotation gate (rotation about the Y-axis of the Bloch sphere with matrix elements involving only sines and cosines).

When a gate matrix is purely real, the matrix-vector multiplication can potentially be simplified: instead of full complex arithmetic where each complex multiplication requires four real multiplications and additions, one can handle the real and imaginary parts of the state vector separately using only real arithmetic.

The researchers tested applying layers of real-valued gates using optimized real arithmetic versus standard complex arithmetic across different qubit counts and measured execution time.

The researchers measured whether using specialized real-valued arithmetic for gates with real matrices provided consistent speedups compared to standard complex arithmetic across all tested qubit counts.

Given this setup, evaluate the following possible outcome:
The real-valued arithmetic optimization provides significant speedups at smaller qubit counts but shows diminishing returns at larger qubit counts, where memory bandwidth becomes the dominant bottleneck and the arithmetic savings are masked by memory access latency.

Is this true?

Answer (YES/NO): NO